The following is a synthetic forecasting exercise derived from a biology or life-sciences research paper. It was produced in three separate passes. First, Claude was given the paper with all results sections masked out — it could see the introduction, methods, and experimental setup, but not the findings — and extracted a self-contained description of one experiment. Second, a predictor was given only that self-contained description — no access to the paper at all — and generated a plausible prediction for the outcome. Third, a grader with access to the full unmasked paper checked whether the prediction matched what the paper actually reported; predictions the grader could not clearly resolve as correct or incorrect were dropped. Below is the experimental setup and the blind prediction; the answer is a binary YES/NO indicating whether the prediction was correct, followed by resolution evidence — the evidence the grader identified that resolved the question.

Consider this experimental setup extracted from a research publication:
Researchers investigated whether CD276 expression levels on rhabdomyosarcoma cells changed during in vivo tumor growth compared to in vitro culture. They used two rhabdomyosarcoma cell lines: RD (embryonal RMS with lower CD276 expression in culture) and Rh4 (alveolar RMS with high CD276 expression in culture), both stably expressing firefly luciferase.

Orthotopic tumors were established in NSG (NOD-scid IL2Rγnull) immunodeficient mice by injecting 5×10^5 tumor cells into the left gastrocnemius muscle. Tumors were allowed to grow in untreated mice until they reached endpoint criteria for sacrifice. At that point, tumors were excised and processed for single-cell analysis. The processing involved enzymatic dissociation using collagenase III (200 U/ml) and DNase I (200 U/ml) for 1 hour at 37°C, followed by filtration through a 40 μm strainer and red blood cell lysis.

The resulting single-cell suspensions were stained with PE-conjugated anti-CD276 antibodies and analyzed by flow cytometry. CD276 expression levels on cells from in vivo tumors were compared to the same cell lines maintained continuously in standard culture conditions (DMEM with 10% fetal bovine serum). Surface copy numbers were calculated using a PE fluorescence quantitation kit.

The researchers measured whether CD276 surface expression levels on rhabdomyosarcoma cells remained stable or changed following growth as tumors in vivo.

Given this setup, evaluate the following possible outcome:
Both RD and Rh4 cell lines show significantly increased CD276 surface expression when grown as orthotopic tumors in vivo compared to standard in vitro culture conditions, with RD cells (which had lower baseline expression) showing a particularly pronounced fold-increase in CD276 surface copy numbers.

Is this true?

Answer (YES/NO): NO